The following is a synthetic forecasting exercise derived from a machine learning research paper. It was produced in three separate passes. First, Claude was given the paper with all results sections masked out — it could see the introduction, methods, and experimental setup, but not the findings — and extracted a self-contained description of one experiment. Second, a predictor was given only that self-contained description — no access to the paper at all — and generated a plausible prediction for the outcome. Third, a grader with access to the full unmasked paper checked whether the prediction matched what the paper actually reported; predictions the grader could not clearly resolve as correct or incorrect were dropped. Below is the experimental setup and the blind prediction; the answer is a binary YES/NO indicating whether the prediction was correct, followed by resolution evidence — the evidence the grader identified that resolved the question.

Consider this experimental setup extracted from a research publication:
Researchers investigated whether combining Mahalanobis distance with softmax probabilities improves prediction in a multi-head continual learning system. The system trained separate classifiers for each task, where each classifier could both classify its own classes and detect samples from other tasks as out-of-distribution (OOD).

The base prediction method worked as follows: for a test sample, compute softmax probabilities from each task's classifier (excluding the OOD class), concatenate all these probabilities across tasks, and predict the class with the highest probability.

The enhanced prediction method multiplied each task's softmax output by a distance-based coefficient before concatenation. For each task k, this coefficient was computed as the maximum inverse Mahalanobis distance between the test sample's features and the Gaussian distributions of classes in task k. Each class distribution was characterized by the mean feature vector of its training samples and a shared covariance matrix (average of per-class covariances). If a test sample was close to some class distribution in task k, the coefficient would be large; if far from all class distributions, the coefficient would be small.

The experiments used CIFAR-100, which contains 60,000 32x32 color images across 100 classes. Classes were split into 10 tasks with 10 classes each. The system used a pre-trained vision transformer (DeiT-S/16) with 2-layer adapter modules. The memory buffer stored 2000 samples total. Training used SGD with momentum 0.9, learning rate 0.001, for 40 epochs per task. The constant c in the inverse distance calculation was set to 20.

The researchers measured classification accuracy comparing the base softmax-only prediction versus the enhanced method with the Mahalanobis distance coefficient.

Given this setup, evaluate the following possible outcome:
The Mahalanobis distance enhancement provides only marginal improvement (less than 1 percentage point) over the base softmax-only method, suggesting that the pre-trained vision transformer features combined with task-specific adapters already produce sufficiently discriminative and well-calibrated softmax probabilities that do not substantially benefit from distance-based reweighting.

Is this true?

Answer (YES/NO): NO